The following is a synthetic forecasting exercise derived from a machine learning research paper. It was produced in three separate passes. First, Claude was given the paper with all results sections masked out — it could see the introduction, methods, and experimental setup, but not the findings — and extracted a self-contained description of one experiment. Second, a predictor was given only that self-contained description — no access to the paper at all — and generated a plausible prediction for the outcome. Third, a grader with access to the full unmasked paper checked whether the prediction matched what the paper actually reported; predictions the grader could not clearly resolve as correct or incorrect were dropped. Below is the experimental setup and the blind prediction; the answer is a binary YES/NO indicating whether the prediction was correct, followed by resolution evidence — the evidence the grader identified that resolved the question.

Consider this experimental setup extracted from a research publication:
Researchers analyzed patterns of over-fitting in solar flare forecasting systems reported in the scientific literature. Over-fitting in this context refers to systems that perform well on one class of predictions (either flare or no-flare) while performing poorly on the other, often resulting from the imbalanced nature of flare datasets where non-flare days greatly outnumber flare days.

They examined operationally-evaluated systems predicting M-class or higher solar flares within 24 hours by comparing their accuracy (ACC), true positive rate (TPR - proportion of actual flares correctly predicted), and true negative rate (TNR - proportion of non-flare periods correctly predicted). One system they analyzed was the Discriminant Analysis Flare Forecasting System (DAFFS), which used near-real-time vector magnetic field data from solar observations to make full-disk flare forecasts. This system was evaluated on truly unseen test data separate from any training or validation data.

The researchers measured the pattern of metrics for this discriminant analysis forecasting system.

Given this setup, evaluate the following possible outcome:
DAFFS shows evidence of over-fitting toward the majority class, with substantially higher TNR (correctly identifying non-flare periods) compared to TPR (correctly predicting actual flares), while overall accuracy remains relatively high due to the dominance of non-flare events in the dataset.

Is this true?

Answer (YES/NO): YES